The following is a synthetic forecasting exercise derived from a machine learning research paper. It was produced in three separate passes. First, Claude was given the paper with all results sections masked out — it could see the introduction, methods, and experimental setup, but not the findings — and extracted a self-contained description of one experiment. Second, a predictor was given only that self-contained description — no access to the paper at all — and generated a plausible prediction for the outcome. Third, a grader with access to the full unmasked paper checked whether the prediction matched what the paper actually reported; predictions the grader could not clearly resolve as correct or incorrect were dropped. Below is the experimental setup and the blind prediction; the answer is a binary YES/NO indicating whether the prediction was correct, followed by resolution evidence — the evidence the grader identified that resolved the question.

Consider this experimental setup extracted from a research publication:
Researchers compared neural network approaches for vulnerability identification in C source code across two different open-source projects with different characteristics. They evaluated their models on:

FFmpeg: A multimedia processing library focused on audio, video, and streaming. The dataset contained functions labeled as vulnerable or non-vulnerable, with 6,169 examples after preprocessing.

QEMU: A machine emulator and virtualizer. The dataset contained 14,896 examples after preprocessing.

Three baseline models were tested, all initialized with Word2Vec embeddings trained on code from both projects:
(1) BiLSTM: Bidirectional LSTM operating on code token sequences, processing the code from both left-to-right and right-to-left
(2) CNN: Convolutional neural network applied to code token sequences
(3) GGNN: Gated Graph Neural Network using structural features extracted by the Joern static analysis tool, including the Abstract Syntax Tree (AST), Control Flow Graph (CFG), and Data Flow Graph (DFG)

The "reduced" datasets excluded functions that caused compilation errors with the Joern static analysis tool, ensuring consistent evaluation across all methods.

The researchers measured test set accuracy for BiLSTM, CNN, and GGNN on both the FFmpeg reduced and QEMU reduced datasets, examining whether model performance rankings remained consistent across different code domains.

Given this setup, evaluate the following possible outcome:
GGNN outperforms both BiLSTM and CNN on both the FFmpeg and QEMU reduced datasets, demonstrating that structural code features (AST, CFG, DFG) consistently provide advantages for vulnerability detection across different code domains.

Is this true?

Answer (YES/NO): YES